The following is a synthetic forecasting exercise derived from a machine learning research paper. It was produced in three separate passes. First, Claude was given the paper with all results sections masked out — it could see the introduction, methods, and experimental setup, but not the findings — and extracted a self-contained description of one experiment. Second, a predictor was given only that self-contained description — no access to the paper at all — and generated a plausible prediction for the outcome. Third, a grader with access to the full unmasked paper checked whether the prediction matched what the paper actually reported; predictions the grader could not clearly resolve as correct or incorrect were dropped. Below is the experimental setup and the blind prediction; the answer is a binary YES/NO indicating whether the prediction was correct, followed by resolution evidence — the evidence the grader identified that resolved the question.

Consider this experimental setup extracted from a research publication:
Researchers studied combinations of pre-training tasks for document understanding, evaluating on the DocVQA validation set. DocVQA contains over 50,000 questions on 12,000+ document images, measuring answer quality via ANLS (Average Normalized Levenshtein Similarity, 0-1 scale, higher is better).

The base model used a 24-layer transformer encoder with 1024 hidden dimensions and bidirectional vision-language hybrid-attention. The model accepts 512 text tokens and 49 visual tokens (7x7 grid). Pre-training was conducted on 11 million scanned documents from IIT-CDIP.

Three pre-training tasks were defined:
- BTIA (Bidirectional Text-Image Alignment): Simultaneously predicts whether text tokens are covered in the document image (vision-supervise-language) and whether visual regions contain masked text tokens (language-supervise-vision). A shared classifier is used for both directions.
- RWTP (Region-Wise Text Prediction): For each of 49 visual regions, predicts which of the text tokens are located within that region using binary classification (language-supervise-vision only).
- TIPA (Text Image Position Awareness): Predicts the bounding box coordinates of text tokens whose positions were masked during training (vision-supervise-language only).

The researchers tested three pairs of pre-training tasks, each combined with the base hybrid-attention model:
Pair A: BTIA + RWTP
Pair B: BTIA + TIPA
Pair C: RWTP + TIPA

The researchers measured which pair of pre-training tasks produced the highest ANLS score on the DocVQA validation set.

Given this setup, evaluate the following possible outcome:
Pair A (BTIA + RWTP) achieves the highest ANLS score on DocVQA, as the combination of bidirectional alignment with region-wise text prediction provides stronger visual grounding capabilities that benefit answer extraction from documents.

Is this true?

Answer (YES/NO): NO